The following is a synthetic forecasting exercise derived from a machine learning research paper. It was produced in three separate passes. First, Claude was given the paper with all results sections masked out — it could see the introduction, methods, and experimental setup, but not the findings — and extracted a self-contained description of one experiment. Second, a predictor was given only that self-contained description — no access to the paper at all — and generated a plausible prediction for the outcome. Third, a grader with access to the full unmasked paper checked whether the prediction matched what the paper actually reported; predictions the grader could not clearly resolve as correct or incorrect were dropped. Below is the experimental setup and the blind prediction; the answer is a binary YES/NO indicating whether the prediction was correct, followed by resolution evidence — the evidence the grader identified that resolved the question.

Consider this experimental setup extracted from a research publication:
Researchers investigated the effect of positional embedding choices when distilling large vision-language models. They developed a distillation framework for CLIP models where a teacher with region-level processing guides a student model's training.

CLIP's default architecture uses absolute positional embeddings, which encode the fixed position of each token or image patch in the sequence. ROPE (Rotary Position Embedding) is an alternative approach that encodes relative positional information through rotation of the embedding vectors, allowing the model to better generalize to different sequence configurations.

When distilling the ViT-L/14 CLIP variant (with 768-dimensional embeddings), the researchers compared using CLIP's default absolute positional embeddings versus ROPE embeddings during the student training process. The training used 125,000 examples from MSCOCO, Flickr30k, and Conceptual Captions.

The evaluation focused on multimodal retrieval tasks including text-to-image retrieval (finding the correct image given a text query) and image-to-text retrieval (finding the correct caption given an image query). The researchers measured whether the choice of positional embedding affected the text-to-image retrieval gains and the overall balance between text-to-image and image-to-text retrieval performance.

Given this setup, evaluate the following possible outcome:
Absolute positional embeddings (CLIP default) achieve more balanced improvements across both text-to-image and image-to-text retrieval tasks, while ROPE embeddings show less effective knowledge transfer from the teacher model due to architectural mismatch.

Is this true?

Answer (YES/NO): NO